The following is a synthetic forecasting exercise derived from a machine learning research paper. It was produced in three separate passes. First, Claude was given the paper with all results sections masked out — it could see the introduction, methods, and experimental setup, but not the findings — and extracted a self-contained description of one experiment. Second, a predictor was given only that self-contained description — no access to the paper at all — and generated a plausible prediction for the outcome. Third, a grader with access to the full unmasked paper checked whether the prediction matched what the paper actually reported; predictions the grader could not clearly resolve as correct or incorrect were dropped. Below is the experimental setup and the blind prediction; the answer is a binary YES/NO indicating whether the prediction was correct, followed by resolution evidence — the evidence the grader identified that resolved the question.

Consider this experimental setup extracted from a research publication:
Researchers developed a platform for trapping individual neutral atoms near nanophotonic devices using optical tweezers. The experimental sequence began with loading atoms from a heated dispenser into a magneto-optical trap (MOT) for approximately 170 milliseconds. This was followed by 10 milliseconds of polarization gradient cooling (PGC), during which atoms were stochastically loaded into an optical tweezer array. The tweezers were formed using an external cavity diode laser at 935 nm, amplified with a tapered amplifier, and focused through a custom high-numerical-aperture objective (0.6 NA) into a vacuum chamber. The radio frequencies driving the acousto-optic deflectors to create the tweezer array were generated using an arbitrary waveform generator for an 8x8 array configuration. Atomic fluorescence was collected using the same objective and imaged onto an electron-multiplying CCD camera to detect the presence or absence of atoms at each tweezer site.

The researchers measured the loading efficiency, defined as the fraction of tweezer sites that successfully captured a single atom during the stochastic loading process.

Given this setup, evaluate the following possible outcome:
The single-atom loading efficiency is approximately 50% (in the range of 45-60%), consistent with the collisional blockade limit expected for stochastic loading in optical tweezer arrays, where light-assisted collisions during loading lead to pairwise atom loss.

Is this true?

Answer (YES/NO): YES